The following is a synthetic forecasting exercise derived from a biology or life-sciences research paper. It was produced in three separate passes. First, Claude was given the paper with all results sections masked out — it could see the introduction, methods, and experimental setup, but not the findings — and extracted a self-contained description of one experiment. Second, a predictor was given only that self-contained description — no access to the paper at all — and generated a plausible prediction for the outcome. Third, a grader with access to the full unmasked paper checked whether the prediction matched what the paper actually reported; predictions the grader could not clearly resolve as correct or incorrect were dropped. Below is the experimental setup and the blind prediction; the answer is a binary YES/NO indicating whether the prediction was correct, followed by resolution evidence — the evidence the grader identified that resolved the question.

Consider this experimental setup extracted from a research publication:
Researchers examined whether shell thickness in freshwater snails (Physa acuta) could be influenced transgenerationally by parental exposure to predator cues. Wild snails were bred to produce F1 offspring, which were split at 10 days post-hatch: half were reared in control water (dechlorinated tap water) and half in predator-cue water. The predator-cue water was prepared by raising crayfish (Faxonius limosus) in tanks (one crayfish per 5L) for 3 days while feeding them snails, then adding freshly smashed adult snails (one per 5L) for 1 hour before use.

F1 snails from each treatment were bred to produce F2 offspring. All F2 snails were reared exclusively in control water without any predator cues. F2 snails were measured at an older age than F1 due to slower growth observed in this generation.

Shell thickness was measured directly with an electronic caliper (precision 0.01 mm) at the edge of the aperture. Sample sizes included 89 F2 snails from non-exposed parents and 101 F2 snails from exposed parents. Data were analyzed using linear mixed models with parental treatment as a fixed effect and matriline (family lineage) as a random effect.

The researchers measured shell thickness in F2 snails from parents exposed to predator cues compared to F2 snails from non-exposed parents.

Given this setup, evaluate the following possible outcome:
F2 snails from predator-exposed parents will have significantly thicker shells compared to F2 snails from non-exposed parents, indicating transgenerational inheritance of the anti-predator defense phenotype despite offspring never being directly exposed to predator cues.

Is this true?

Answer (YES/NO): YES